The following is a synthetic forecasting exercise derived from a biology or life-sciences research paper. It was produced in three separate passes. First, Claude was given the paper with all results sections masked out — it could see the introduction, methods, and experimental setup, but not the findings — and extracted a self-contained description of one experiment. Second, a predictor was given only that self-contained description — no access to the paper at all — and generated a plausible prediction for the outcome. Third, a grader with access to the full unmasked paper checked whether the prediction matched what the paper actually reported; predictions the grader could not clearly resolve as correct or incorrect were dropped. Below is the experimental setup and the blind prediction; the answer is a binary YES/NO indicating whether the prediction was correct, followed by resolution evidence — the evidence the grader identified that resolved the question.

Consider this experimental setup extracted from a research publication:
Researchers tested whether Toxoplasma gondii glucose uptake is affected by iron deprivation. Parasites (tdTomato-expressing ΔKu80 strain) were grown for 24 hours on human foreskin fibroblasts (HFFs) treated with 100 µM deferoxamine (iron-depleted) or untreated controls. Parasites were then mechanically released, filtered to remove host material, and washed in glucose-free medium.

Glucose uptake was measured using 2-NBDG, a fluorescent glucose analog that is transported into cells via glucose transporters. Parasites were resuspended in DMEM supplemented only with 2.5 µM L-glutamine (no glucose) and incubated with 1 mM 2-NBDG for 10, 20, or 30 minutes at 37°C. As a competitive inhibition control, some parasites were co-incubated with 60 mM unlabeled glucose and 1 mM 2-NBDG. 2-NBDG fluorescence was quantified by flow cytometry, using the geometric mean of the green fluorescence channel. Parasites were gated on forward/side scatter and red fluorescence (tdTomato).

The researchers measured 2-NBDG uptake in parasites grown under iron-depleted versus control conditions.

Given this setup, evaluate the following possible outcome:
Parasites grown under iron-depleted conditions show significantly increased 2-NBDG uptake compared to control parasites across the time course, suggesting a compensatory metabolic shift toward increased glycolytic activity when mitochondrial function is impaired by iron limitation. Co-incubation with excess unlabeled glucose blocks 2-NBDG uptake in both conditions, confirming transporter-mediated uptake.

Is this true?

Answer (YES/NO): NO